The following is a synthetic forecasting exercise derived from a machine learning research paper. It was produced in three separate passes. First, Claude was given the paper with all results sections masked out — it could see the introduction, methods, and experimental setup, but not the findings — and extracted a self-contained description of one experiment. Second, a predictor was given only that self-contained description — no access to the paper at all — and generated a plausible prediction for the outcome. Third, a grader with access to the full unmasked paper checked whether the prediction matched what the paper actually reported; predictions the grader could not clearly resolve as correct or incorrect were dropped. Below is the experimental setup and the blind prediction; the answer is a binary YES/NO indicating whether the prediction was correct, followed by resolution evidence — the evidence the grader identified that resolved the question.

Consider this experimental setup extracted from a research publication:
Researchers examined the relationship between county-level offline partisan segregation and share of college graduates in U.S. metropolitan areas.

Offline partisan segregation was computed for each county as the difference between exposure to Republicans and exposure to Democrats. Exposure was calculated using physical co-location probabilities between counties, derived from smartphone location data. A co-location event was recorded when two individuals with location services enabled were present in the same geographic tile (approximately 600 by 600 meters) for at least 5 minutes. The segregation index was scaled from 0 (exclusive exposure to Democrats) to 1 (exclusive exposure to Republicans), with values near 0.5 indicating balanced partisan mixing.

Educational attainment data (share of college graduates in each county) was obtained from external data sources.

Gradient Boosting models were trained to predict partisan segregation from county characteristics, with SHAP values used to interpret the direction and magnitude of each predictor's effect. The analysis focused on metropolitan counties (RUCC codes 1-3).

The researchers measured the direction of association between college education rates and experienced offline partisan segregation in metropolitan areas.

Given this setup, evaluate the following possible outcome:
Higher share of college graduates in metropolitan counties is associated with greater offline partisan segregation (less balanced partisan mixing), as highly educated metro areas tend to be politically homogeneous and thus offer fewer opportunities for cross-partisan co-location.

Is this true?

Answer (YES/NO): YES